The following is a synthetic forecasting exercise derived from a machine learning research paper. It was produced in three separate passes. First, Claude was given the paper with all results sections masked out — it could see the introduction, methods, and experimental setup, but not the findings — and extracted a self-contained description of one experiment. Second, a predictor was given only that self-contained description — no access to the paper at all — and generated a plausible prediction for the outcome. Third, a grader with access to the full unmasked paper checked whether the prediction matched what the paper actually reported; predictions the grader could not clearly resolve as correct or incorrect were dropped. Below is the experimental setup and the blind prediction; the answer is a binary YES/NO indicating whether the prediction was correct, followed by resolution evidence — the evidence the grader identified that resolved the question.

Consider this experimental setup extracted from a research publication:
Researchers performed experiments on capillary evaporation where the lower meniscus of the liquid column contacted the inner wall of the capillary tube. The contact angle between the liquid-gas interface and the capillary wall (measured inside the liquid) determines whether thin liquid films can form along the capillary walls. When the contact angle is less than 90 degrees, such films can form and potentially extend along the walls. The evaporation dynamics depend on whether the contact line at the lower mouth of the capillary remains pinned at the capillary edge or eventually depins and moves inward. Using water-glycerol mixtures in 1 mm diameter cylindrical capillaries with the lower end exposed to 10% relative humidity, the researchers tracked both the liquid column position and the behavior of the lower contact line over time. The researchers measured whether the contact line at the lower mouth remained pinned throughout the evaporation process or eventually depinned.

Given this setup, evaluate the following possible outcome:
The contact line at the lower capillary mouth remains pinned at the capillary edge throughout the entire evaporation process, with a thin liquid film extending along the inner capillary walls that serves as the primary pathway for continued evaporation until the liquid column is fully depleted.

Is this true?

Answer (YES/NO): NO